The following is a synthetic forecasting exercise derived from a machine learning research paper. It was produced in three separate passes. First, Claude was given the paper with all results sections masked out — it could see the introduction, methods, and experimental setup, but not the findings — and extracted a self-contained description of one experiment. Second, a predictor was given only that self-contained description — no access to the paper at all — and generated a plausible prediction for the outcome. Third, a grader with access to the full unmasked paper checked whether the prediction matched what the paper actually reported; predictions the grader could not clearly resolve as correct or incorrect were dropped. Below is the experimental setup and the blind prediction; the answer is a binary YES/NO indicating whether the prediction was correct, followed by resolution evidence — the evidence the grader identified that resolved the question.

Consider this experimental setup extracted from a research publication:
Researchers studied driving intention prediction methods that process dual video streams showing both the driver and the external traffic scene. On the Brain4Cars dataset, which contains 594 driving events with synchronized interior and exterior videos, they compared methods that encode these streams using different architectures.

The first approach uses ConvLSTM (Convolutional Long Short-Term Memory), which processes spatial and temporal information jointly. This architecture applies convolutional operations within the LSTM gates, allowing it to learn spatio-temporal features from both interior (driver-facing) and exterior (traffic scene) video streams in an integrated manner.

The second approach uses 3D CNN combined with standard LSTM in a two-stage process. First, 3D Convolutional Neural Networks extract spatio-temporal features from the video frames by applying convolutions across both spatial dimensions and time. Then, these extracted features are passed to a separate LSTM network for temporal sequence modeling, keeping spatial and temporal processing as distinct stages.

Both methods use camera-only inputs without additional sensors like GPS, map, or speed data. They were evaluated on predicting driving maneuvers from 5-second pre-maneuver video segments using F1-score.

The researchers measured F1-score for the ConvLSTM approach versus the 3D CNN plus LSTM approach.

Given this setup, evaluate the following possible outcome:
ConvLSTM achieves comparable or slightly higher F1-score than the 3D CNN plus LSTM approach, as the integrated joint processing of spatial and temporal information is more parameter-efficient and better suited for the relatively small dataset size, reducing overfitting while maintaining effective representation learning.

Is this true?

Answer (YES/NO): NO